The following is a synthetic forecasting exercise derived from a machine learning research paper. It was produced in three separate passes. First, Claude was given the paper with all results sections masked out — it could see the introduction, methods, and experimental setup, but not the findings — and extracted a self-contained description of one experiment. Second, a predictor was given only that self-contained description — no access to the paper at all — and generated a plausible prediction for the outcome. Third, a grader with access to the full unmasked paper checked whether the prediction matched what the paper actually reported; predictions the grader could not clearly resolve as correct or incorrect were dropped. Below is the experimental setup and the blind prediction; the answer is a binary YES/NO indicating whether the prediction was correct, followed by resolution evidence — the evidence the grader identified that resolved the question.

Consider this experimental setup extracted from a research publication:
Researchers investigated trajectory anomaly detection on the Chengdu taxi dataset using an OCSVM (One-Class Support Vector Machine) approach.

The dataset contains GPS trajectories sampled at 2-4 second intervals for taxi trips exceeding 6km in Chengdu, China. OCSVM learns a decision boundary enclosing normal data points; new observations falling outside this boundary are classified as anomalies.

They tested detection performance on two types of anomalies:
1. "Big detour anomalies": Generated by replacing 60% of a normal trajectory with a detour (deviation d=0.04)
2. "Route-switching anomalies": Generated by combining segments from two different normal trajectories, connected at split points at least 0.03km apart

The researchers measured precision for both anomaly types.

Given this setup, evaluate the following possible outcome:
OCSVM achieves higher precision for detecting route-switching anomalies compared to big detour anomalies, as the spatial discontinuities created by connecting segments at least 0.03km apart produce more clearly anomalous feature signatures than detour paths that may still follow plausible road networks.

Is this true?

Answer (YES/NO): NO